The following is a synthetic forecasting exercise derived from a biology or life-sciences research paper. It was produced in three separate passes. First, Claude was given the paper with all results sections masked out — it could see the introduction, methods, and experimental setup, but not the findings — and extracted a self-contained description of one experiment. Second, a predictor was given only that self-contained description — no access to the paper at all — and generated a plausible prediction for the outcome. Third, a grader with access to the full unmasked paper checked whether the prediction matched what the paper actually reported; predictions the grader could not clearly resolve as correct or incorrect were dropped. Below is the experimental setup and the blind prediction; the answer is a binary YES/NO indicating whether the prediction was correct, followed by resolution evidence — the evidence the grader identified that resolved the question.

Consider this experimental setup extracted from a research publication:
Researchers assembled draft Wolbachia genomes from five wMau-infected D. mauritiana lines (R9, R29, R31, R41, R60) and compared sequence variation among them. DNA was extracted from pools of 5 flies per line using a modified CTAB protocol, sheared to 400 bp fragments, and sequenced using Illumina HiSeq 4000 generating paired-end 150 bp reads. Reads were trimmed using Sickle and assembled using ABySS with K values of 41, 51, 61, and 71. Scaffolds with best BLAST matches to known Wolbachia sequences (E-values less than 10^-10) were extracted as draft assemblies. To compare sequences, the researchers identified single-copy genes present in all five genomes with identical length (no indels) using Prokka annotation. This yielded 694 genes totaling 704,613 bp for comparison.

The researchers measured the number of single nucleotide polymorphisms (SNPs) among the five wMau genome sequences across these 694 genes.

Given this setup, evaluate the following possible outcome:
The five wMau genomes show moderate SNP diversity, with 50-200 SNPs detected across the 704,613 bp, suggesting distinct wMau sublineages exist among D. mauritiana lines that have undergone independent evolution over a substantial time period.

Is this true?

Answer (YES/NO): NO